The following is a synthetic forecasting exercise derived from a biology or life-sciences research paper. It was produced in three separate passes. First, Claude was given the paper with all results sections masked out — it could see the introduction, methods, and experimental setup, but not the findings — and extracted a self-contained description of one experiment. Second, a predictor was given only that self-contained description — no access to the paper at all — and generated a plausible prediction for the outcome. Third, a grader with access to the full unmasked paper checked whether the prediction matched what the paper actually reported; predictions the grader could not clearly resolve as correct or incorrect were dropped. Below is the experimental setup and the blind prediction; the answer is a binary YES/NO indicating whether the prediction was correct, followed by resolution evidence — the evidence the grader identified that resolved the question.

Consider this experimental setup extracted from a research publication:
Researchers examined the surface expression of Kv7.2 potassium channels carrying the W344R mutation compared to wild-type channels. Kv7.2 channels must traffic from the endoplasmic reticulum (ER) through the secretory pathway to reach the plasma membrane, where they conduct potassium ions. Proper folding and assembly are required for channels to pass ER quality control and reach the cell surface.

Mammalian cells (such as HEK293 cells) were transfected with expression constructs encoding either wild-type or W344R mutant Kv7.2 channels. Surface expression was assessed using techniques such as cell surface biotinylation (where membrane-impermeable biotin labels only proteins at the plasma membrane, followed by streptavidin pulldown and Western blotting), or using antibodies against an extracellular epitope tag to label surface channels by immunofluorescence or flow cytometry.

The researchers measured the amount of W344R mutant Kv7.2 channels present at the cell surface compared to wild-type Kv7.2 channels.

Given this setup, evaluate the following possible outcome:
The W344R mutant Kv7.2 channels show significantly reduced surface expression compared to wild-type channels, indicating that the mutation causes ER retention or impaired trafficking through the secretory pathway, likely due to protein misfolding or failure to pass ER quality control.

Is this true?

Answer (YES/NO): YES